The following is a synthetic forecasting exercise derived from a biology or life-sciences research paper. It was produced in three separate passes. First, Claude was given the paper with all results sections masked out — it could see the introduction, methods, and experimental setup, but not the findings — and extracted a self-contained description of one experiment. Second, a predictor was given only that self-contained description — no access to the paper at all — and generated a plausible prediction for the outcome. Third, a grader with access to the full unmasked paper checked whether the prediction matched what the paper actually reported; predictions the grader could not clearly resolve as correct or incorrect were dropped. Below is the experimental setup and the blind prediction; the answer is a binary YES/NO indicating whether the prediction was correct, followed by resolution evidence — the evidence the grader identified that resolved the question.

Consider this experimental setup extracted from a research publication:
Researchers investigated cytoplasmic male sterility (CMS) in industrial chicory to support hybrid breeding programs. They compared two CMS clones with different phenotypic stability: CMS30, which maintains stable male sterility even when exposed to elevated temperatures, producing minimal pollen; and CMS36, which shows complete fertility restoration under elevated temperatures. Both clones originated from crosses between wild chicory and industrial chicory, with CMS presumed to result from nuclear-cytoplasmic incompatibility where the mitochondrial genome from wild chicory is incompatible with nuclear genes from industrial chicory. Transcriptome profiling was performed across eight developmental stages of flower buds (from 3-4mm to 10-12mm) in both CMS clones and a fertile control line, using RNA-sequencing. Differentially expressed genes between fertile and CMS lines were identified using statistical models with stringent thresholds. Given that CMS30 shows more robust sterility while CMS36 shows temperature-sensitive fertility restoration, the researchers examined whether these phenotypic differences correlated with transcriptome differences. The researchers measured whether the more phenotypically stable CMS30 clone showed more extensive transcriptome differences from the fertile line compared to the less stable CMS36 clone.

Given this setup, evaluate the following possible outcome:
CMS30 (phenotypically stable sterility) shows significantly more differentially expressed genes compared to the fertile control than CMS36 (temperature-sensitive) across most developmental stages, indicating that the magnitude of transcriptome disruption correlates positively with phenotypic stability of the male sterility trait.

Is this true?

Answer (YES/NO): YES